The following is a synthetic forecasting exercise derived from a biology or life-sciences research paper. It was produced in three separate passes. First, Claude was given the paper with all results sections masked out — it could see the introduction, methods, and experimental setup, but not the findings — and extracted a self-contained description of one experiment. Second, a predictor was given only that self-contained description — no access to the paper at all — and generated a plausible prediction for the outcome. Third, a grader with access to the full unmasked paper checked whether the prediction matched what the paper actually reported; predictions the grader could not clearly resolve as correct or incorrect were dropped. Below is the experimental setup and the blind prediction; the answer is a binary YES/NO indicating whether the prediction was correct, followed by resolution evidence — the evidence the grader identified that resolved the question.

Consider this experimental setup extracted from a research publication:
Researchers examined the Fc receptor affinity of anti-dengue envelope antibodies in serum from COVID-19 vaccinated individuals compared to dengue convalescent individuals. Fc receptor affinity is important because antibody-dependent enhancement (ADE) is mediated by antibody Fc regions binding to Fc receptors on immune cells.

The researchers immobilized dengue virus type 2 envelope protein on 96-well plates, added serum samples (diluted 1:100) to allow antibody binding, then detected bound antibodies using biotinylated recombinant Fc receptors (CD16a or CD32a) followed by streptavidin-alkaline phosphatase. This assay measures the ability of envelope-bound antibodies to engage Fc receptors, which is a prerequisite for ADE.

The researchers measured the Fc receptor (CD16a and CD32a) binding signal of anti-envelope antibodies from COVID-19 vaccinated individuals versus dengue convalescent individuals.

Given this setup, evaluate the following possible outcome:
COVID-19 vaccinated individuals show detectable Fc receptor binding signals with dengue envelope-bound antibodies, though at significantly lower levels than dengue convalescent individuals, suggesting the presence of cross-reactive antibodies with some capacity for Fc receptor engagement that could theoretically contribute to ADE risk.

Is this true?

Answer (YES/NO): YES